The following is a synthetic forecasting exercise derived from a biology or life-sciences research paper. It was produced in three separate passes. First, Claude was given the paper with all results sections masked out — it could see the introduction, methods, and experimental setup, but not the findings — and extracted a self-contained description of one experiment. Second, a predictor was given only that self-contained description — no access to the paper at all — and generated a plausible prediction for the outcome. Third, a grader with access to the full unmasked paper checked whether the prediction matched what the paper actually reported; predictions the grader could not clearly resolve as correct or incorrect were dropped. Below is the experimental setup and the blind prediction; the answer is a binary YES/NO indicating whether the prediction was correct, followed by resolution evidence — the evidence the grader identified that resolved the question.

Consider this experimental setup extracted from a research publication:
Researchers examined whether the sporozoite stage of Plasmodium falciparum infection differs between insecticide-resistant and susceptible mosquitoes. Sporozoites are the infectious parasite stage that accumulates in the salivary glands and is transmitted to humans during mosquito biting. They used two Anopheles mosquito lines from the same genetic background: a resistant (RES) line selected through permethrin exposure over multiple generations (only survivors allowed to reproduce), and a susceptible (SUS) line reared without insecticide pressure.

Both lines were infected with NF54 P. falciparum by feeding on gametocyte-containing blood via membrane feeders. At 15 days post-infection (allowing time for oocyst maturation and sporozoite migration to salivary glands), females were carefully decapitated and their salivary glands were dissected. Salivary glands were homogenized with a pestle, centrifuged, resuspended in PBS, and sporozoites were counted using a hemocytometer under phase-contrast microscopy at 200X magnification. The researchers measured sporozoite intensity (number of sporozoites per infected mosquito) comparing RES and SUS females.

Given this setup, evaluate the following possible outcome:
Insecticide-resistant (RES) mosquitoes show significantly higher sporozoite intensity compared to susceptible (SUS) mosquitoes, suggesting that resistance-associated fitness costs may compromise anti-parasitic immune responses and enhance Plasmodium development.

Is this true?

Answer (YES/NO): NO